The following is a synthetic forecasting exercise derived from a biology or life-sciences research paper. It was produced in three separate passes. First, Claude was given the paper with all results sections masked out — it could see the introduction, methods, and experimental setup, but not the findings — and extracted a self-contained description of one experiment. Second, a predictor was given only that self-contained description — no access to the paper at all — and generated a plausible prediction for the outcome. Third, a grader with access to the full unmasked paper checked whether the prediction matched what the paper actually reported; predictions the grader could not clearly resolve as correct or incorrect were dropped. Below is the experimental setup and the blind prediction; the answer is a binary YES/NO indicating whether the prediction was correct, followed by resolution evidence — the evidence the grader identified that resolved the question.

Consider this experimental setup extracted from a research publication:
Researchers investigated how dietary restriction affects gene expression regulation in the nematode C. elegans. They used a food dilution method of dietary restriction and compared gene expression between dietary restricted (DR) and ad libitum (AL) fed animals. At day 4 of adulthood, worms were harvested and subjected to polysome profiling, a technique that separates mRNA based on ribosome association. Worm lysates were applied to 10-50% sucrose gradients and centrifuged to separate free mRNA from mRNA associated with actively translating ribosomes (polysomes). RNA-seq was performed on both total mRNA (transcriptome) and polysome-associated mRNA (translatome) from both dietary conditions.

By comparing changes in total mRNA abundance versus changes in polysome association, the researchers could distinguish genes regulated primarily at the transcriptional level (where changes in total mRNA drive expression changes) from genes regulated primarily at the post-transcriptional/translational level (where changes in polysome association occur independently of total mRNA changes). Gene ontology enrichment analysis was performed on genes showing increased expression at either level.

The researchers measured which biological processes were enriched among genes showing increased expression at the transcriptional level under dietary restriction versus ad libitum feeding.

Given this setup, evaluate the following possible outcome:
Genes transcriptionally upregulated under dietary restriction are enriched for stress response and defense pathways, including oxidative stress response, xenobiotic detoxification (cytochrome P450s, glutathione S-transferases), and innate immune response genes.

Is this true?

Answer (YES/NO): NO